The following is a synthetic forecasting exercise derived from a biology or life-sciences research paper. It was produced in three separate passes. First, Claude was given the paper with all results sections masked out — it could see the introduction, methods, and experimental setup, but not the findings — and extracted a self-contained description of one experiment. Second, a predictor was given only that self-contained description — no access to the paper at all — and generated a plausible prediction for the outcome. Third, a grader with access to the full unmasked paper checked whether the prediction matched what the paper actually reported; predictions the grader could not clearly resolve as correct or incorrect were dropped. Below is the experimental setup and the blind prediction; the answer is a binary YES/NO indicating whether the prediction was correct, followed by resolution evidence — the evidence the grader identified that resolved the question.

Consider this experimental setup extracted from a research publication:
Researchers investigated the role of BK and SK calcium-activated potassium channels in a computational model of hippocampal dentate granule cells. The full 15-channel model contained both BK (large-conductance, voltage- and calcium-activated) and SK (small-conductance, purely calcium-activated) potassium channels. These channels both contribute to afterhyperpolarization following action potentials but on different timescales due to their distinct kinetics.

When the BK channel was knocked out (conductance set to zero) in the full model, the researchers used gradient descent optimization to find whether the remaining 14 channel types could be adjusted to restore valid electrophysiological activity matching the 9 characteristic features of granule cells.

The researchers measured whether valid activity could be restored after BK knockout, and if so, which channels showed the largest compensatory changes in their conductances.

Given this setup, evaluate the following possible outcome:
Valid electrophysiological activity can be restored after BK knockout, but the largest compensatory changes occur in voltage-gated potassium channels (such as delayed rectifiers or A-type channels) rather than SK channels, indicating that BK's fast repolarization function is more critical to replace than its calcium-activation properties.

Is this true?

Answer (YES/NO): NO